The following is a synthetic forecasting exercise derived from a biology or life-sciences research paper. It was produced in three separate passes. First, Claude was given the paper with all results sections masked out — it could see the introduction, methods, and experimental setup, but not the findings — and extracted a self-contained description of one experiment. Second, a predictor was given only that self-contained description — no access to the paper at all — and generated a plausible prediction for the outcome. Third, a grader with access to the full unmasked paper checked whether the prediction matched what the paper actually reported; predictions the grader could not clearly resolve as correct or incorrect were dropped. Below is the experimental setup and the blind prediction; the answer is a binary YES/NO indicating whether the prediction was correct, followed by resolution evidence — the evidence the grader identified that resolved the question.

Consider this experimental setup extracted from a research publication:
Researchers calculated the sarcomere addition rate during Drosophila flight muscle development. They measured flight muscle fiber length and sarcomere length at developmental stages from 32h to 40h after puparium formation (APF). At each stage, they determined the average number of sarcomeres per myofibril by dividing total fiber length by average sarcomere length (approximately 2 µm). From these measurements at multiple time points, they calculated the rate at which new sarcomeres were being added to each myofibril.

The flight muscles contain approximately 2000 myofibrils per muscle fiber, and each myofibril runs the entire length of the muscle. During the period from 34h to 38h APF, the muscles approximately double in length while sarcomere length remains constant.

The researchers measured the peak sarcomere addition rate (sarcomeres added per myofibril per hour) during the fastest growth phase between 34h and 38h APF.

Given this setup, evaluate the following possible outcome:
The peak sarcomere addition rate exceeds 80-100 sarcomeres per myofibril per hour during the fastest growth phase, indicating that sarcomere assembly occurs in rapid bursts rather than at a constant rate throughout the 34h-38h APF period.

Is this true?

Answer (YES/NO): NO